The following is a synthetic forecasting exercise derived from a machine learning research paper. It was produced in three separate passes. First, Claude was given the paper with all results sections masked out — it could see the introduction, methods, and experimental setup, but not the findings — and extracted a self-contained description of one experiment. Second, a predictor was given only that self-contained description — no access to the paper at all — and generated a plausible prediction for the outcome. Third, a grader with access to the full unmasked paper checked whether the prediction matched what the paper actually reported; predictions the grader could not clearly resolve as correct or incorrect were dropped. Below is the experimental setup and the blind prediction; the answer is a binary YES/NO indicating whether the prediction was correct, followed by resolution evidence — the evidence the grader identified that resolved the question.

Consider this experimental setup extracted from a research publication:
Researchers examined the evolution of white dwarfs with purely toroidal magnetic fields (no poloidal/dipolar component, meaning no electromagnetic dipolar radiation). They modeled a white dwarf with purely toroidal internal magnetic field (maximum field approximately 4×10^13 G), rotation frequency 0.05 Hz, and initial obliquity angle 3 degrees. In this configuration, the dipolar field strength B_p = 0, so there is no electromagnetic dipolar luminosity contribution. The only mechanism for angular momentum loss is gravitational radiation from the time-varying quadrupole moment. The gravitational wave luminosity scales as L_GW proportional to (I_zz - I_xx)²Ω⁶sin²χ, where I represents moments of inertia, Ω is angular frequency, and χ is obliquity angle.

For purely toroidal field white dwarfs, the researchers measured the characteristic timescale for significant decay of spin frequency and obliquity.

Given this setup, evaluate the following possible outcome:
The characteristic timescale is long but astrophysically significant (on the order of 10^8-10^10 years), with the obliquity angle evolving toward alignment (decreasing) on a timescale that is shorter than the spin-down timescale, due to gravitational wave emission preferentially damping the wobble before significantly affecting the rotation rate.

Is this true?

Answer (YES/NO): NO